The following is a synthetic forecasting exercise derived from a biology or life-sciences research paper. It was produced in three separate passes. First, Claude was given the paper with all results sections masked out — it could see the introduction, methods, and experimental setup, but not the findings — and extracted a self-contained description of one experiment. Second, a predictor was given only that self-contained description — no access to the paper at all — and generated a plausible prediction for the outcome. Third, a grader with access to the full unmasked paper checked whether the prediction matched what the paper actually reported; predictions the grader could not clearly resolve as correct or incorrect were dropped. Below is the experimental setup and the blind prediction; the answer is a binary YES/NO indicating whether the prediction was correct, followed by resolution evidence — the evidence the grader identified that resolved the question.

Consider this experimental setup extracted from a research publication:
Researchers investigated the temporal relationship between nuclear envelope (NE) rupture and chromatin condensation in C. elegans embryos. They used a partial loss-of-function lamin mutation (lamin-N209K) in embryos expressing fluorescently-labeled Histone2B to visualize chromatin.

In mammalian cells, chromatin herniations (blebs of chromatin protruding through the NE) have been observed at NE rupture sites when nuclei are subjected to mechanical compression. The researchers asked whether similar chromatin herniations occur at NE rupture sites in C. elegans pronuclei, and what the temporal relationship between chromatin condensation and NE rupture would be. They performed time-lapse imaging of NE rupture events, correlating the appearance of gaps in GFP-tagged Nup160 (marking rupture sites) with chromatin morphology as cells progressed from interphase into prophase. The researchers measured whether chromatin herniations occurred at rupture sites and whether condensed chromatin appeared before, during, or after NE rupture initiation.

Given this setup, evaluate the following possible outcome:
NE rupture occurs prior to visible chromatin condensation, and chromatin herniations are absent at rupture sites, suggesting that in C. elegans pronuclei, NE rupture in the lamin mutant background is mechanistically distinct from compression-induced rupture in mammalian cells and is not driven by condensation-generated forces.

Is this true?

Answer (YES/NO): YES